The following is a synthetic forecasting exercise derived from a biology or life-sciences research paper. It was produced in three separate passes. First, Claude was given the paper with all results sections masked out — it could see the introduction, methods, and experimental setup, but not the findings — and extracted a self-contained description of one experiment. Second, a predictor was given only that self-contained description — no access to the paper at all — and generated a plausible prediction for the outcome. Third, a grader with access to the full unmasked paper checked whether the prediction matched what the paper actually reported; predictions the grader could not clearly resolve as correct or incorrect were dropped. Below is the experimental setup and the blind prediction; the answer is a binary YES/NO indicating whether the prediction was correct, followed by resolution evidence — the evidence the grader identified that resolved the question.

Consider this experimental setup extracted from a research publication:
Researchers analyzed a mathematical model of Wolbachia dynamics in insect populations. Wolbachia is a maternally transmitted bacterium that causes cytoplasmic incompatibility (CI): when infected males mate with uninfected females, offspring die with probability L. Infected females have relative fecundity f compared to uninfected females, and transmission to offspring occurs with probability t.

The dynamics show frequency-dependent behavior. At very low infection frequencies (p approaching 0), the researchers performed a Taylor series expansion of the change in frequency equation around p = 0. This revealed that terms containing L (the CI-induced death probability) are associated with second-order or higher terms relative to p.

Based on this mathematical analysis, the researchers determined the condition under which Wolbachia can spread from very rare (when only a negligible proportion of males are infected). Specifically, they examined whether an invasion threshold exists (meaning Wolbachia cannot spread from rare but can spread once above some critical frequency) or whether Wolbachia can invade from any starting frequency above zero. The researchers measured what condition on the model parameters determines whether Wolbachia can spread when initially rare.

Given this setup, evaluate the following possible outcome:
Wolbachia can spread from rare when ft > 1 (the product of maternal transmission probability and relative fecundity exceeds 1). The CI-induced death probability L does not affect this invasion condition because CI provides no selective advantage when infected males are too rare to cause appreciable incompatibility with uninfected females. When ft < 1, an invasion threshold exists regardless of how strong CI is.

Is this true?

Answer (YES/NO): NO